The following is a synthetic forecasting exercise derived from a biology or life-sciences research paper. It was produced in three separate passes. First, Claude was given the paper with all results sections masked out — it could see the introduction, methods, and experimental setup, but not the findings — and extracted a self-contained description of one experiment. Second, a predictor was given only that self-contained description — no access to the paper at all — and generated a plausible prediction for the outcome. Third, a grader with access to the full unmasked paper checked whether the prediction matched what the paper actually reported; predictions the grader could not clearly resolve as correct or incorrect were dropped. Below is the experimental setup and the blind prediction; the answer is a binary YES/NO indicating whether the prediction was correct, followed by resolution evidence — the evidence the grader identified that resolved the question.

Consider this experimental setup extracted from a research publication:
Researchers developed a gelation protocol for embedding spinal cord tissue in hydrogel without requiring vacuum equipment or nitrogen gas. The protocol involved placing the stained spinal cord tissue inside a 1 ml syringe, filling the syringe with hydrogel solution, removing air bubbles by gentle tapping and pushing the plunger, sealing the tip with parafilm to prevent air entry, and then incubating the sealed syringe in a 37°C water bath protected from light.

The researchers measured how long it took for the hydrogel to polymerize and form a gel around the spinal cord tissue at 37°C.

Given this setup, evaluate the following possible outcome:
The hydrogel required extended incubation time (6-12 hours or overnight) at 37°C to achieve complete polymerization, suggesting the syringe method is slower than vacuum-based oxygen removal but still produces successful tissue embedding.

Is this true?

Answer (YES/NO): NO